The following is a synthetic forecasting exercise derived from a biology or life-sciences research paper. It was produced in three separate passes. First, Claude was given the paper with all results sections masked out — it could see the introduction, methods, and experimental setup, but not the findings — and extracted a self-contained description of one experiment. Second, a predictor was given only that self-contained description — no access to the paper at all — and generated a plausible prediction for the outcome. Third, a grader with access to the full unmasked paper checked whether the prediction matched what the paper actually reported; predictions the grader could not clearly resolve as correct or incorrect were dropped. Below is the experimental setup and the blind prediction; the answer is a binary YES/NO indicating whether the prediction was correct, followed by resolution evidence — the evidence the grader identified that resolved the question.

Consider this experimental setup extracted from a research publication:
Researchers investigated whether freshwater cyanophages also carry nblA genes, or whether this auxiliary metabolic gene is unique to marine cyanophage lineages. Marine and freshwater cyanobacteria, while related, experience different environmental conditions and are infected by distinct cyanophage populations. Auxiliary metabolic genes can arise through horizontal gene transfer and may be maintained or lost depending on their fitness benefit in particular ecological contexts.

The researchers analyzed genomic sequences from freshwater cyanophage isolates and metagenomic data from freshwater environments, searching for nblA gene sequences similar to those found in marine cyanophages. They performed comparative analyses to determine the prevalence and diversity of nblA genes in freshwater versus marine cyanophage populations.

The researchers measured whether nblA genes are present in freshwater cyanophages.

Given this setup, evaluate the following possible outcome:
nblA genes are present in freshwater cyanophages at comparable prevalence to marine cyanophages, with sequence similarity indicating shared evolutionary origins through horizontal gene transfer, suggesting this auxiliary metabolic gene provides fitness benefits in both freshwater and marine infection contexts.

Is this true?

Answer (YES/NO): NO